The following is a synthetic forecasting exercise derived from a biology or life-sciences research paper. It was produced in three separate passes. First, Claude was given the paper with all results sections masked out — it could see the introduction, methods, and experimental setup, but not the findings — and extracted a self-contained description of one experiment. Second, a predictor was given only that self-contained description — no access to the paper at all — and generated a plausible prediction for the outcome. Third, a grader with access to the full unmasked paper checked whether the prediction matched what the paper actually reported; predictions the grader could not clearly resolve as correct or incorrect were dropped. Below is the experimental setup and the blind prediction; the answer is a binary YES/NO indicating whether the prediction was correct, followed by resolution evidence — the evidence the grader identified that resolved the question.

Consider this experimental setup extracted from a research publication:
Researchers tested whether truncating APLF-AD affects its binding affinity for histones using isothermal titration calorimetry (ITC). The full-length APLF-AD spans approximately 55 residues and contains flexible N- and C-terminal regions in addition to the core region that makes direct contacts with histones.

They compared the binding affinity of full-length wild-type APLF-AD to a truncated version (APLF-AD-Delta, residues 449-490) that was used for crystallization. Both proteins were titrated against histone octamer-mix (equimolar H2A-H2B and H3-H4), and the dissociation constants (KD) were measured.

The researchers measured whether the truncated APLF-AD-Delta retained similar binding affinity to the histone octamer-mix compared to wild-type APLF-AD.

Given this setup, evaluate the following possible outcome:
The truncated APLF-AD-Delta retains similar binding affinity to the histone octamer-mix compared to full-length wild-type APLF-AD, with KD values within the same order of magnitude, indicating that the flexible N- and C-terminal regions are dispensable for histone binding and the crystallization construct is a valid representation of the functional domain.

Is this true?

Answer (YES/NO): YES